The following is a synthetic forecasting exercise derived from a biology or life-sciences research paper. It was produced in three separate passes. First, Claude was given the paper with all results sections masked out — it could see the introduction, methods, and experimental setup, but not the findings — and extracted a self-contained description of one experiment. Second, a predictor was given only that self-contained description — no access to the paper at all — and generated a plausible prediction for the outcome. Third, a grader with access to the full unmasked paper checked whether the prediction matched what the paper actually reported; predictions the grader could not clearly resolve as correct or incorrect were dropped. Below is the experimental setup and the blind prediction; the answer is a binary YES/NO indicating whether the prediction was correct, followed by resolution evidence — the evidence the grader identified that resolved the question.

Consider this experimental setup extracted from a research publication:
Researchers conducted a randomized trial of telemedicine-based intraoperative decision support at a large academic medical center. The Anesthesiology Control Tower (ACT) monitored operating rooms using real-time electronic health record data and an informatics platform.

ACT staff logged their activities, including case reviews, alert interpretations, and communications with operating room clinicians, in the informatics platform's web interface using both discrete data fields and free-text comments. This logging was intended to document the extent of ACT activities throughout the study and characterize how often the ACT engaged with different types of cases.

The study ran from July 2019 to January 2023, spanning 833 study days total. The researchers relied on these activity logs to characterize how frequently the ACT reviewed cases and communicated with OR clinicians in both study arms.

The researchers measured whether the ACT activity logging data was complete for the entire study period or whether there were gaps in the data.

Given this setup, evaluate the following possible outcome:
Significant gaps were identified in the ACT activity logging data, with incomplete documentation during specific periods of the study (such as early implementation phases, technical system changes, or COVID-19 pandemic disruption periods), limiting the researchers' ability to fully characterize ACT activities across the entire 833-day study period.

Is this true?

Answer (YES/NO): YES